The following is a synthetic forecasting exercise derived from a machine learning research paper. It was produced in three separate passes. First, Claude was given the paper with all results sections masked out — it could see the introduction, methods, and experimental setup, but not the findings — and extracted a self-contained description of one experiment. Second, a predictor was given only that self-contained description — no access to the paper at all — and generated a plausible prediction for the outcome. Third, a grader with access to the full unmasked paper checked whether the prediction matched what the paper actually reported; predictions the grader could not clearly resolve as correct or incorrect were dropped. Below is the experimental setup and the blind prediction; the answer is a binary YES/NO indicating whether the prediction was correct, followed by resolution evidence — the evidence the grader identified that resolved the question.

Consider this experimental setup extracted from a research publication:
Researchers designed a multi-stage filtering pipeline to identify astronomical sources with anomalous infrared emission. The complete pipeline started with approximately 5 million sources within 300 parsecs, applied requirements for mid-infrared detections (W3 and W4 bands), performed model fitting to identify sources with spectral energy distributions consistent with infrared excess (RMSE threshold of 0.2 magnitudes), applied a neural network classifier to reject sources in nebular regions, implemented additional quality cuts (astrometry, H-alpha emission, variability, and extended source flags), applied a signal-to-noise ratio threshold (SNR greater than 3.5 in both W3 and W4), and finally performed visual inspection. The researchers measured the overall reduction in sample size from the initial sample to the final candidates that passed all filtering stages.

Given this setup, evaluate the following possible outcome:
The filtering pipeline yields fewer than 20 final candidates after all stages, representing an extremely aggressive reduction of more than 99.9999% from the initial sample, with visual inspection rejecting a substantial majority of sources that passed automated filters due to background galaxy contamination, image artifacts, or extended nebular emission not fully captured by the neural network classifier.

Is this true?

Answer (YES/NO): NO